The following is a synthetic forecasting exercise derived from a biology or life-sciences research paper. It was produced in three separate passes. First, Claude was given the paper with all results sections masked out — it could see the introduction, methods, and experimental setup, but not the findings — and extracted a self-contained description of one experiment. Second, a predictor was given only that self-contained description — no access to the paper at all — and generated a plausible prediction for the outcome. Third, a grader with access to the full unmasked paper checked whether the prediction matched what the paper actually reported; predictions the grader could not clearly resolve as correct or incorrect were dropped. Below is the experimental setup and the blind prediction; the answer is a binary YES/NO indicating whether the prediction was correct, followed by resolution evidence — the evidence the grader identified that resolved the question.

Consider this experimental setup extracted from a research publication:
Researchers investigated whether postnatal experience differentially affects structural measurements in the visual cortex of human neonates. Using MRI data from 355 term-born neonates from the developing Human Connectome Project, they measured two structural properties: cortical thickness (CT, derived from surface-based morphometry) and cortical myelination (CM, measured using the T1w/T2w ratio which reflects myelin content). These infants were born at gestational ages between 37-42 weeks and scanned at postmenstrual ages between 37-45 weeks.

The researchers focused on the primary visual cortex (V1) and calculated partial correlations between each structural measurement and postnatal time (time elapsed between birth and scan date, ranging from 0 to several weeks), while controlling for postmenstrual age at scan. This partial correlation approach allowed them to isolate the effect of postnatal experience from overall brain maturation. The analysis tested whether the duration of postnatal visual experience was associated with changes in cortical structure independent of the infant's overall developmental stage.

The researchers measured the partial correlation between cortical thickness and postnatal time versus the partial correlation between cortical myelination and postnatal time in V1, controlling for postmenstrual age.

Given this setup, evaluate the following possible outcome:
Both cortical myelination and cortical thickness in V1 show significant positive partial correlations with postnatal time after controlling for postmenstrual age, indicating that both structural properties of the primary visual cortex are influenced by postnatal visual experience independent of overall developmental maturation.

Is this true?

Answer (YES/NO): NO